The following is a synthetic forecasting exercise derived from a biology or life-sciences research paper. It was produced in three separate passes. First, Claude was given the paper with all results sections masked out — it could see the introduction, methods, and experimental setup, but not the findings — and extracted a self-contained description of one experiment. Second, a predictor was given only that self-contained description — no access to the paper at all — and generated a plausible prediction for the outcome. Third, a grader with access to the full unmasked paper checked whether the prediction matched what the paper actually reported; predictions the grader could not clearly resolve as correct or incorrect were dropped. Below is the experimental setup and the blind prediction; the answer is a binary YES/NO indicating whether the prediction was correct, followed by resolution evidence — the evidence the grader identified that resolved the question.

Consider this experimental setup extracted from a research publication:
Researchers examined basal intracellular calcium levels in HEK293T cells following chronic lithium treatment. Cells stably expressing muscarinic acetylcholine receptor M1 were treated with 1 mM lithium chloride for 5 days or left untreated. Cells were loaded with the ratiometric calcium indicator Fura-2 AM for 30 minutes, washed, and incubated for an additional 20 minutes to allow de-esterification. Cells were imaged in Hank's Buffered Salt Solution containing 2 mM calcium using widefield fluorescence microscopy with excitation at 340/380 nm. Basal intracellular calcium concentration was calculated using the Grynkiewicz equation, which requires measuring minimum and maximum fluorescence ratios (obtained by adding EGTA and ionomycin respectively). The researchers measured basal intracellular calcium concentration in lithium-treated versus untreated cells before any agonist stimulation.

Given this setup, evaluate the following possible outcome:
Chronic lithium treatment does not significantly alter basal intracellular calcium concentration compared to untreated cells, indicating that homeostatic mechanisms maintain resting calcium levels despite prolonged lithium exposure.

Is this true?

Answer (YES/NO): YES